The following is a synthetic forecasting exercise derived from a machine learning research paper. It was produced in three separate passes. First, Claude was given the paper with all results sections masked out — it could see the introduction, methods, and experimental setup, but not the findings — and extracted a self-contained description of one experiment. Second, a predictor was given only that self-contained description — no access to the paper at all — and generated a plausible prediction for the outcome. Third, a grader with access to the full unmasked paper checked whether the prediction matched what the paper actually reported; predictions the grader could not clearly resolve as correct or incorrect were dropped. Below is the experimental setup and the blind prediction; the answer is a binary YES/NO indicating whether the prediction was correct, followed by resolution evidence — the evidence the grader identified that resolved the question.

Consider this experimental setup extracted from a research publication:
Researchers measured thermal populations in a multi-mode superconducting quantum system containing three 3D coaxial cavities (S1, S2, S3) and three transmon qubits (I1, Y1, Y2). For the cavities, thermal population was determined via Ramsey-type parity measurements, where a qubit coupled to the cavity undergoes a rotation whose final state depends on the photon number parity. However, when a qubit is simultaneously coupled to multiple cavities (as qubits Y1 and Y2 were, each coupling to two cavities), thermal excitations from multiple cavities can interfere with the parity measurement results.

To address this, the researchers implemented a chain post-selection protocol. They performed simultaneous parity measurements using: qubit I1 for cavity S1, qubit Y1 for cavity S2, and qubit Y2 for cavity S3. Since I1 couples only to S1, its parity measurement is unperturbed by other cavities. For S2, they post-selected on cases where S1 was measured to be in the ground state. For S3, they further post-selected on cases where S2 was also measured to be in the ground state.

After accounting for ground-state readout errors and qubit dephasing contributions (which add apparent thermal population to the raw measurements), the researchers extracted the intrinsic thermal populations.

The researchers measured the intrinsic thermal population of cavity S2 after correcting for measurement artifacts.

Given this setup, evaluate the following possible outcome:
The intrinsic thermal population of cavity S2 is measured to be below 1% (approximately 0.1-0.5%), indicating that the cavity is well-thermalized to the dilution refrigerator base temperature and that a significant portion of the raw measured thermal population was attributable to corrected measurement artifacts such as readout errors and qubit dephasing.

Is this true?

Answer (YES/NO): NO